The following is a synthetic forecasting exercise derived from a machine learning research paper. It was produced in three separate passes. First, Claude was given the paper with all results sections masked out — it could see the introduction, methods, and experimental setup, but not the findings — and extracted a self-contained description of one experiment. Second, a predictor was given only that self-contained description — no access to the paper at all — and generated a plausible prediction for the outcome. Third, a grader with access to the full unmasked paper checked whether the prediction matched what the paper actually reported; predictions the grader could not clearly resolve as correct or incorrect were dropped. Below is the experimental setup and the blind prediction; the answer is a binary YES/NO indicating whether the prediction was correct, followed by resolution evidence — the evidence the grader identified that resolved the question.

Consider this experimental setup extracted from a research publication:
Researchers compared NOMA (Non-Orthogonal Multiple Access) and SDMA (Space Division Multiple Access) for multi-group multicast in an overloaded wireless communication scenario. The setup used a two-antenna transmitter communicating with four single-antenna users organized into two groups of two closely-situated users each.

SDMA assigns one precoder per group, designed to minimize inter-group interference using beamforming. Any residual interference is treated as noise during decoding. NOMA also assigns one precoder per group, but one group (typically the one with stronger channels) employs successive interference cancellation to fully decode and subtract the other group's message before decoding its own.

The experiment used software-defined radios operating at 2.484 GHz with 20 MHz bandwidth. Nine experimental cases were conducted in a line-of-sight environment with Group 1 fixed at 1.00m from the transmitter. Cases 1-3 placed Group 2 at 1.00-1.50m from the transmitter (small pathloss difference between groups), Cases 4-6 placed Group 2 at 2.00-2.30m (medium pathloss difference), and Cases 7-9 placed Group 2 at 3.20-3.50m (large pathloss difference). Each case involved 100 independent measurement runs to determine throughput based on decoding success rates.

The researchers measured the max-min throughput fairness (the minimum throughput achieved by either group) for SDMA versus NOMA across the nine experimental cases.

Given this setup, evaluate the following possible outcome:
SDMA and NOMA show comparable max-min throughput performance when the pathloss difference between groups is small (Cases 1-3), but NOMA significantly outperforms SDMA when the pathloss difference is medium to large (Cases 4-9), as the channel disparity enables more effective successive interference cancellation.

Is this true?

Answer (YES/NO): NO